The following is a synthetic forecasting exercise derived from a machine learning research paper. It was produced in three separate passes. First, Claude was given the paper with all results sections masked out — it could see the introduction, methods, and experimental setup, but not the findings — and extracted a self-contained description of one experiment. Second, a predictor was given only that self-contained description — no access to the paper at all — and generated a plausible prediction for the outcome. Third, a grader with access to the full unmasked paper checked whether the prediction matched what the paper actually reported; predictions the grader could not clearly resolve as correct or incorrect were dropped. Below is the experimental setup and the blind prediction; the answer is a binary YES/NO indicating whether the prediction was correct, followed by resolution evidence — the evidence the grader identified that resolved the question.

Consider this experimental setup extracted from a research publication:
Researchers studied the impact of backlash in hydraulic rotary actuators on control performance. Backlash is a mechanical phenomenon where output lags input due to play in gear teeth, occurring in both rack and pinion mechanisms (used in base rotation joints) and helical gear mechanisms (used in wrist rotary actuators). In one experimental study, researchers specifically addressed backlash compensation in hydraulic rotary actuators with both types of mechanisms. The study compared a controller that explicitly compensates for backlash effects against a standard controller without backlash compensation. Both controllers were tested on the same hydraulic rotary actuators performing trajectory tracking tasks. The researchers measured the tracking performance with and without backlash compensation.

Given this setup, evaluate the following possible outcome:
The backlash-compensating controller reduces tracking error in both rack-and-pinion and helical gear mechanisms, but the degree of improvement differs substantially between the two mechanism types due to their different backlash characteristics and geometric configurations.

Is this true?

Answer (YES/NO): NO